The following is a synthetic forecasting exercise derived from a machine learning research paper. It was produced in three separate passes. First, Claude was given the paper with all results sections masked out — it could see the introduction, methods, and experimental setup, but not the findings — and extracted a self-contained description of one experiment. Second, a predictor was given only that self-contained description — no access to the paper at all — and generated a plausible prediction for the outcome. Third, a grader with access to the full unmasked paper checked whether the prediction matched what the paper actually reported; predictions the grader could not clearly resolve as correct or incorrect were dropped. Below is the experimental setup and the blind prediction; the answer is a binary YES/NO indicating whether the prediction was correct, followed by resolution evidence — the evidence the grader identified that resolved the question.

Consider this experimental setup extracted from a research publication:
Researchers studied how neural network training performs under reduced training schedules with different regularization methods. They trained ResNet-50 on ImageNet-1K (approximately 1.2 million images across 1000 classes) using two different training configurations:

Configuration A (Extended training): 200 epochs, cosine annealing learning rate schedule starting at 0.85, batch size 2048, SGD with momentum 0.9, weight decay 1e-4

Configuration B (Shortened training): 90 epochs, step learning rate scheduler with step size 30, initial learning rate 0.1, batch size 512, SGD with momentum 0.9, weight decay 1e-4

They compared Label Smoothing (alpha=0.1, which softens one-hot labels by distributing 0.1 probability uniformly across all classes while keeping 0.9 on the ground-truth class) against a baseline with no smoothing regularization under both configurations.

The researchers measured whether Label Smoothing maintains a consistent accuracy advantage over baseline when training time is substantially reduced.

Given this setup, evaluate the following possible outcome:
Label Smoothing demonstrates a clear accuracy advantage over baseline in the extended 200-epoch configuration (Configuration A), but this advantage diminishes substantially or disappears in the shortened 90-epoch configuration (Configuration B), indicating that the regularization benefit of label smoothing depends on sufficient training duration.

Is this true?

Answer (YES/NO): YES